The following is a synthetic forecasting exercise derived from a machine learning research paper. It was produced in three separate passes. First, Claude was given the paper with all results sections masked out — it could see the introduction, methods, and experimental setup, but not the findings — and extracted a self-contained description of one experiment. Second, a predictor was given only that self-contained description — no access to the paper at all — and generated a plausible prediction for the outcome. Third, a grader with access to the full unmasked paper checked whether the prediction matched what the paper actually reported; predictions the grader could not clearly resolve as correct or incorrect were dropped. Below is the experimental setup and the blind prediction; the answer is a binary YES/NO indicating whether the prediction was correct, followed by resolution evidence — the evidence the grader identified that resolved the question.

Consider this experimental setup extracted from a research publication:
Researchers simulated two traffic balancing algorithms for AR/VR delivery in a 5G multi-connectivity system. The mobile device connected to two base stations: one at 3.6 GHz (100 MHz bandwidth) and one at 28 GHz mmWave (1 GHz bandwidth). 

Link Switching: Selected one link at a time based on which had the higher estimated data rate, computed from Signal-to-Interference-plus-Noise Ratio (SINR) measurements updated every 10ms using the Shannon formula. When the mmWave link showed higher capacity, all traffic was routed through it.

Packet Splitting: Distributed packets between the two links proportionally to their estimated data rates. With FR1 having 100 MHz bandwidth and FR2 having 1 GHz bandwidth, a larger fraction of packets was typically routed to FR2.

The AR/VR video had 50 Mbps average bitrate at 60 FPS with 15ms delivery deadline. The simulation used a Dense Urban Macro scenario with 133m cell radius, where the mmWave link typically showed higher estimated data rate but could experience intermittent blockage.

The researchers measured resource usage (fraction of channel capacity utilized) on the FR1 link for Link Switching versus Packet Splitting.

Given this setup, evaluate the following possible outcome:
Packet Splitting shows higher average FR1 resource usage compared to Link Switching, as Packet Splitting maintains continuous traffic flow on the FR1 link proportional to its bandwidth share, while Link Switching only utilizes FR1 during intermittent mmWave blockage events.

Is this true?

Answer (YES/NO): YES